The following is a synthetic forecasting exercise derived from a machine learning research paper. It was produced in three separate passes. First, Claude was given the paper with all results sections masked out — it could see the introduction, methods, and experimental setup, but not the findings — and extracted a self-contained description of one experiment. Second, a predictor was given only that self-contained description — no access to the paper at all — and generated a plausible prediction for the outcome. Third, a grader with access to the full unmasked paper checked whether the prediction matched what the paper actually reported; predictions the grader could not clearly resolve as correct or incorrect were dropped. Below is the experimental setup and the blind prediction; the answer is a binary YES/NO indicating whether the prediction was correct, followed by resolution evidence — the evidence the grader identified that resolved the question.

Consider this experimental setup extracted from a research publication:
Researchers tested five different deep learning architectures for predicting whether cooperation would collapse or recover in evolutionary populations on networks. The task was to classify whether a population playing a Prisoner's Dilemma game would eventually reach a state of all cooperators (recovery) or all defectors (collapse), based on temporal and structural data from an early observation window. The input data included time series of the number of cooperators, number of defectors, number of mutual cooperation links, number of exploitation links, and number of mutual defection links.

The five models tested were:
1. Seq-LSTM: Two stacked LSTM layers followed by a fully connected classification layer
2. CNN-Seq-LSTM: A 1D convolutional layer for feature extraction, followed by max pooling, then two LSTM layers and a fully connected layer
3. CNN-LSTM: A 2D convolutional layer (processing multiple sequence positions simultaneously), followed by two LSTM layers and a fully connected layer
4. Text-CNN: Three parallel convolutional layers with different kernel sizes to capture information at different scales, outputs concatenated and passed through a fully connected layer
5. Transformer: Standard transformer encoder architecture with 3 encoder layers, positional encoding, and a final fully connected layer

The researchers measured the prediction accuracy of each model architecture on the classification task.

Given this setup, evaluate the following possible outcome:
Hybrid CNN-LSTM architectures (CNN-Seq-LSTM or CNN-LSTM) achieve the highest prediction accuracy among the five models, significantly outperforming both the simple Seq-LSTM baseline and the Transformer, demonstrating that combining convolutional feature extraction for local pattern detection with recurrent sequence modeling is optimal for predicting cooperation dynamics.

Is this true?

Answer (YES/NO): NO